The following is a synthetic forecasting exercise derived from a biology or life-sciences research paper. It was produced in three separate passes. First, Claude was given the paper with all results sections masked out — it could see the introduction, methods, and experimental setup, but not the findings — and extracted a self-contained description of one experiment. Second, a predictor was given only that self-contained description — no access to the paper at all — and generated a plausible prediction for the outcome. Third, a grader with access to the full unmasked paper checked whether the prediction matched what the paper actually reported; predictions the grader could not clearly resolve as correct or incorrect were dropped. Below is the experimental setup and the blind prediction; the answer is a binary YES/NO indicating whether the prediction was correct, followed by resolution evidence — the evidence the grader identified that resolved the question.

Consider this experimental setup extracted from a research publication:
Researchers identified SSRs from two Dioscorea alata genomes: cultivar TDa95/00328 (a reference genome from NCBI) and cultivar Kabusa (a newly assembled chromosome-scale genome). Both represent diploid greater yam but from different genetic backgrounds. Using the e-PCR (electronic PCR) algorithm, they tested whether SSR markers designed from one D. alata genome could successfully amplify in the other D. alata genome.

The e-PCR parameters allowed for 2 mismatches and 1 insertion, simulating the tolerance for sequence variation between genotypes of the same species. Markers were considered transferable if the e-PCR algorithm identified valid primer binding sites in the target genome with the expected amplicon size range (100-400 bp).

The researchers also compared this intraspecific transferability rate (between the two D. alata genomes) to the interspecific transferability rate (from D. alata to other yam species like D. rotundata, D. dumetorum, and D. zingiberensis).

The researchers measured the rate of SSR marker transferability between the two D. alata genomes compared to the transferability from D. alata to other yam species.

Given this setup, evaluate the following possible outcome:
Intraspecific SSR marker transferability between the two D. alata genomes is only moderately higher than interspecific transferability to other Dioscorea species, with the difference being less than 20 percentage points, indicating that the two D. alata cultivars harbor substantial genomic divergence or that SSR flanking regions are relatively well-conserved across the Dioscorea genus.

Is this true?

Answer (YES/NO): NO